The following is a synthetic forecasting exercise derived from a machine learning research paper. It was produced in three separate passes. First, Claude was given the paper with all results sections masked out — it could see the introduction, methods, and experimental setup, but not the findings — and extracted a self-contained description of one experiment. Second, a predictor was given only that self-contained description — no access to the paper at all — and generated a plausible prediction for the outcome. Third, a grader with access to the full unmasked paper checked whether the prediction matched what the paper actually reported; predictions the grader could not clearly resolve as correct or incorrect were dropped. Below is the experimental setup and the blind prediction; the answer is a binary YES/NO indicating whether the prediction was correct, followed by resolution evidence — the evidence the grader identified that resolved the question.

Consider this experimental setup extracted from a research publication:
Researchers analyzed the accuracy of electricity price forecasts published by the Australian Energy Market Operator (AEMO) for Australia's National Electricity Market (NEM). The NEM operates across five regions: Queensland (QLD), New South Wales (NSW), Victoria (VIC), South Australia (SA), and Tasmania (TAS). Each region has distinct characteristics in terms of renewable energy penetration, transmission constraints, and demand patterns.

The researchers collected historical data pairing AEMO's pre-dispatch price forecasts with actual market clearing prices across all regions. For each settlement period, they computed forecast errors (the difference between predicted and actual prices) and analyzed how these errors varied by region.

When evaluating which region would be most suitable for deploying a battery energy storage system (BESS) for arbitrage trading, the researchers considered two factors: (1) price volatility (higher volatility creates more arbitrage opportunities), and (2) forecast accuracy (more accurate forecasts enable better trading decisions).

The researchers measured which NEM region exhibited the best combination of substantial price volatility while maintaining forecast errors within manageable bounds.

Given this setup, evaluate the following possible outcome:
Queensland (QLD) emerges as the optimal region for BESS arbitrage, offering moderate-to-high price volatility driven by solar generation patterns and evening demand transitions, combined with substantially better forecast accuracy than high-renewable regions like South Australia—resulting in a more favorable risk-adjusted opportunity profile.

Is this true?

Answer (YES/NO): NO